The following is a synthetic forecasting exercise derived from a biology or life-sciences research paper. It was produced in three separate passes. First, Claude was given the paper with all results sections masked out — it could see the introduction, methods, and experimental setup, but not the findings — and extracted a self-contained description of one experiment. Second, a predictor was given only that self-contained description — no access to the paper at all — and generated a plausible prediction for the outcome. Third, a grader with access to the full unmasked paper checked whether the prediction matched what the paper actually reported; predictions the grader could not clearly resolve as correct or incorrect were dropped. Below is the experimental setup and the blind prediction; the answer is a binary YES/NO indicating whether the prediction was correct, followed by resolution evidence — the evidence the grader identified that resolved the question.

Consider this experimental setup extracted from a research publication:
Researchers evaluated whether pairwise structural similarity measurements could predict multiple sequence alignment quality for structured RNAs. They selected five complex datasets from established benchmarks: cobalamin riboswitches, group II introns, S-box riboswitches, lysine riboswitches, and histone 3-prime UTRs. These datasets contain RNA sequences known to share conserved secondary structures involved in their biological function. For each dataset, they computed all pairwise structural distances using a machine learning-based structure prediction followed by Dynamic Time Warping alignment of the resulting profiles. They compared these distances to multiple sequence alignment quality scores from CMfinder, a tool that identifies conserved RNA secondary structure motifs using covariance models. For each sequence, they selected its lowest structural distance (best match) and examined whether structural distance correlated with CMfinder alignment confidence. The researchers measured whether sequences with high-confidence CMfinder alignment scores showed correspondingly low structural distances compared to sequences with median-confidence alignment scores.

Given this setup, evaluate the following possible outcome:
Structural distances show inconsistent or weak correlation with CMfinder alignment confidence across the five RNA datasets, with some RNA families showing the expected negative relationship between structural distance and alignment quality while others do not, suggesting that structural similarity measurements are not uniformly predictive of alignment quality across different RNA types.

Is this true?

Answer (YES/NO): NO